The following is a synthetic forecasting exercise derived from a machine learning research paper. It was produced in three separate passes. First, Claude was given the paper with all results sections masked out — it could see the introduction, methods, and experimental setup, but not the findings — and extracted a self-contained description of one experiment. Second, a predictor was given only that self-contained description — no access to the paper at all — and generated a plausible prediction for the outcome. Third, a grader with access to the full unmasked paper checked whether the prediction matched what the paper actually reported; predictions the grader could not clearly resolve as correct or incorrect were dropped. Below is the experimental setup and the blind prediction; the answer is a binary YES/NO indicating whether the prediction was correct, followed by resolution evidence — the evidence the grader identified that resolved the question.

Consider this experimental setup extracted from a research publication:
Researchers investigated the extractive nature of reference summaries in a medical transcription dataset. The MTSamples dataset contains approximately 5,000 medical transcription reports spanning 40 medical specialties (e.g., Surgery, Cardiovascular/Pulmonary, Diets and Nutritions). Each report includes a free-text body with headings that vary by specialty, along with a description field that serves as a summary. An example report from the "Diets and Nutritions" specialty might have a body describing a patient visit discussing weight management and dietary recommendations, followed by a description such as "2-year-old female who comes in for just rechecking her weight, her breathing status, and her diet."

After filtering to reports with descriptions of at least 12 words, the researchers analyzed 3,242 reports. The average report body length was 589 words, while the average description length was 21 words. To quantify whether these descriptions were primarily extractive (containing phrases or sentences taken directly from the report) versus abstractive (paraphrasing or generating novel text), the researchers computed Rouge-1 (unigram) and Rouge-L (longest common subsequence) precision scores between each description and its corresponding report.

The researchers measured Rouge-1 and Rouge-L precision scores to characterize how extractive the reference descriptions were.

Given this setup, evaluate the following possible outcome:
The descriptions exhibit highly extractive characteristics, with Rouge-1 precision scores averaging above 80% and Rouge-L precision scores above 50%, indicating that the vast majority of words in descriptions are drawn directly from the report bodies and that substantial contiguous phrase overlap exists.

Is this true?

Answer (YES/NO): YES